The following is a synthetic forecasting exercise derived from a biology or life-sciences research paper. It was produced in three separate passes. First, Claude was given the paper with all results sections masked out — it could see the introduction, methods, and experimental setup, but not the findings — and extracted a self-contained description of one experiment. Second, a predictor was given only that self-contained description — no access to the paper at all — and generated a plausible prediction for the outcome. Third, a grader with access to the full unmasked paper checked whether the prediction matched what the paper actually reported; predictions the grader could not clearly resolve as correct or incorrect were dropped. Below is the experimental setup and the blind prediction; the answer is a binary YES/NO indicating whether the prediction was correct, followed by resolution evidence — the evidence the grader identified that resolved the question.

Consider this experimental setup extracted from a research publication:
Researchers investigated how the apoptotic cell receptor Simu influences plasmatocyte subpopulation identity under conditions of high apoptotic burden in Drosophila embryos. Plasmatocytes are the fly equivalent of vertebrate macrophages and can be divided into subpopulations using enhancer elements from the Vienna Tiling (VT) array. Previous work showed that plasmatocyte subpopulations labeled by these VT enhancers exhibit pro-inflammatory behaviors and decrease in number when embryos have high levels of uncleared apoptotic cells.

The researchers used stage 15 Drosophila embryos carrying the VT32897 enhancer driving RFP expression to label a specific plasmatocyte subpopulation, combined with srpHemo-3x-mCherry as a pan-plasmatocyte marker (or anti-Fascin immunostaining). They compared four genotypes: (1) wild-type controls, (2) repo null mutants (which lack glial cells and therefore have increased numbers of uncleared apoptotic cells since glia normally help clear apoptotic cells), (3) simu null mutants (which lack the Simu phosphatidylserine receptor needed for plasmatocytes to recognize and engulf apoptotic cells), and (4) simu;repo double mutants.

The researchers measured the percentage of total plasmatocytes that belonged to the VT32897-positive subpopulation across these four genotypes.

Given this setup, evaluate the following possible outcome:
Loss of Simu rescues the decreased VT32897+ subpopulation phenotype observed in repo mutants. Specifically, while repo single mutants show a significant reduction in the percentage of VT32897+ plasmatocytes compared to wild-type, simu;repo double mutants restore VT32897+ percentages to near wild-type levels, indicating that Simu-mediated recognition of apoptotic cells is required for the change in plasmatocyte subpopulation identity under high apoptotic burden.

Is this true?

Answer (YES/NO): NO